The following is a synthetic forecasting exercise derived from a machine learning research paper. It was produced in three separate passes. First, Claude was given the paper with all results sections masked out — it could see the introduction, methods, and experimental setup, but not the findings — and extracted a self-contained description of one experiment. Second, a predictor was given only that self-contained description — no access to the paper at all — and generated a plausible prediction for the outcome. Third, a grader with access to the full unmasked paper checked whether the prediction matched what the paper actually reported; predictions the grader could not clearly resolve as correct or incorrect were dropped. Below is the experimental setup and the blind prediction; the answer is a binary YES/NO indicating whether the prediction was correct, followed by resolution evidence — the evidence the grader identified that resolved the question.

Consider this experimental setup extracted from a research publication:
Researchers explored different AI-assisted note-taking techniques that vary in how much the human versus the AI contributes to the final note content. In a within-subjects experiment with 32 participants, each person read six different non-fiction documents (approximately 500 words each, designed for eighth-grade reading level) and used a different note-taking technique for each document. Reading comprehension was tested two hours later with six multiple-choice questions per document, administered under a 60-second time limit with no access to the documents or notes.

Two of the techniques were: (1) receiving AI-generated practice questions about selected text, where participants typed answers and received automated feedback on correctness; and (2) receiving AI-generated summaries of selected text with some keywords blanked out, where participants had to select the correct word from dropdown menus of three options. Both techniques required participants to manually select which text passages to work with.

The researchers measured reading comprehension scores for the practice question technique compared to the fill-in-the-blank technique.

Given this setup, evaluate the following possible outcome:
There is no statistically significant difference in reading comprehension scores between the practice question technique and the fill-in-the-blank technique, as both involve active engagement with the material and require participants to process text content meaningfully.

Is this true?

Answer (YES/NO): YES